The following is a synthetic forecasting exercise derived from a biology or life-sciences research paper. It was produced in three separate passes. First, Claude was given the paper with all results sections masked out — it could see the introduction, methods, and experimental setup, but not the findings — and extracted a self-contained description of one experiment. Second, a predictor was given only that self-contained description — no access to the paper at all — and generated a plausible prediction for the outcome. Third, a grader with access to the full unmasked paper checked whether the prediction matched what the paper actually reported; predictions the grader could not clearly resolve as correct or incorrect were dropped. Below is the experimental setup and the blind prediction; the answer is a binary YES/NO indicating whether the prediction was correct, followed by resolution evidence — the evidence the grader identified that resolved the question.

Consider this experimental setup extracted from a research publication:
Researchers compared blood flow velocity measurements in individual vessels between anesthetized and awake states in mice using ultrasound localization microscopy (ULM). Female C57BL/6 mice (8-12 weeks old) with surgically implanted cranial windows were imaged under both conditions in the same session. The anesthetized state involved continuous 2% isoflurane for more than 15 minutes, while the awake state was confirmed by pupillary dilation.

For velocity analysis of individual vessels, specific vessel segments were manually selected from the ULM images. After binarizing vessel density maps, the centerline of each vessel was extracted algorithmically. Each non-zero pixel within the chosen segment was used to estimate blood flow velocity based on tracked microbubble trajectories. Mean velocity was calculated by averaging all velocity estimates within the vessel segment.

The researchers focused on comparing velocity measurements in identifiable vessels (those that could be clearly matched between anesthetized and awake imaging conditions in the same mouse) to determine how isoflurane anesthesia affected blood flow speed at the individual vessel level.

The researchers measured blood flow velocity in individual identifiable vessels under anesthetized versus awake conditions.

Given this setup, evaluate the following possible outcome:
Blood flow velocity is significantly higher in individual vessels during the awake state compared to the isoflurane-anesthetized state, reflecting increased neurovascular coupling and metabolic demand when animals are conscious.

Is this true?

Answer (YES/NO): NO